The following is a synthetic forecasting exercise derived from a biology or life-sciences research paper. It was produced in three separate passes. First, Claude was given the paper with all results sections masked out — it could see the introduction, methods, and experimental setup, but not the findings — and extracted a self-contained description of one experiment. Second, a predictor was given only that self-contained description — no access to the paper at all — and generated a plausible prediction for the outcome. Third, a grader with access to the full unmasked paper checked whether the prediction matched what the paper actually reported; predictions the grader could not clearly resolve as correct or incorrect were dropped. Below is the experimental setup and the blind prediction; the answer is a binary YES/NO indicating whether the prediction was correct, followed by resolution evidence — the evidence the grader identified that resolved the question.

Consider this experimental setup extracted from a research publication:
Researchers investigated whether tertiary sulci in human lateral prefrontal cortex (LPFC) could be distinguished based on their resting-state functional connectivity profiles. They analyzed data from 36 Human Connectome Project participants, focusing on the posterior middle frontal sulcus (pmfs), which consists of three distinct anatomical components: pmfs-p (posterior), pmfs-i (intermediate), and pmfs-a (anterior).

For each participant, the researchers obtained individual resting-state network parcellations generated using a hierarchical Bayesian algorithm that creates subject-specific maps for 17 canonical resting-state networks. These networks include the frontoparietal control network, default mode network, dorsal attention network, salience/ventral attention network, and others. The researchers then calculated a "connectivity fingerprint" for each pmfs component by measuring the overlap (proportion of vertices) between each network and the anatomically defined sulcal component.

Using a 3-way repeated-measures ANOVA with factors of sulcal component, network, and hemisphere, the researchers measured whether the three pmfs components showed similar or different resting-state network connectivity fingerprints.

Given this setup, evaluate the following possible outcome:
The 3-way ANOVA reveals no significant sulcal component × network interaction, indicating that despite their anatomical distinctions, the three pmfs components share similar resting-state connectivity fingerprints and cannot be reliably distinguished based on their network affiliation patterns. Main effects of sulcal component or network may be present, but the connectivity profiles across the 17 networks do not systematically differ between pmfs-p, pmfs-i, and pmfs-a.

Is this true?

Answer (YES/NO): NO